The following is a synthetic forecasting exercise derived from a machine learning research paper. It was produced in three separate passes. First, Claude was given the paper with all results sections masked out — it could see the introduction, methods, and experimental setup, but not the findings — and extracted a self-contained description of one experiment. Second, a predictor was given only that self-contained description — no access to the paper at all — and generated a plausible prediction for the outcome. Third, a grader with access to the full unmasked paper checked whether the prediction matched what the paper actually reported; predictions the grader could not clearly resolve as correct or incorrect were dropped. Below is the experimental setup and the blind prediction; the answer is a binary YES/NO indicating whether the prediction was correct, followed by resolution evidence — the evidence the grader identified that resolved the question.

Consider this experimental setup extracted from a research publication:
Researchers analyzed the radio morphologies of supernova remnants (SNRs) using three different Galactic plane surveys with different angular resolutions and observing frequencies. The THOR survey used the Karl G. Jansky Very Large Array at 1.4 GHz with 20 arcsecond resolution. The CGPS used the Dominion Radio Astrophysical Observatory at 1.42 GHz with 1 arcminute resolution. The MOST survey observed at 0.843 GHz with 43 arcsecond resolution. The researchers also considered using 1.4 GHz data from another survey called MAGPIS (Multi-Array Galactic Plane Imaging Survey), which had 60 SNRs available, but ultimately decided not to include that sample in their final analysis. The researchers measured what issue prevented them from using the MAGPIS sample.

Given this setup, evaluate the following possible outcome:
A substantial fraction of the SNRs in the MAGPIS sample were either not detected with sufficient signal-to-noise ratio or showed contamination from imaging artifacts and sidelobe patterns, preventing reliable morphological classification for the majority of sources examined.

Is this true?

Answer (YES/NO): NO